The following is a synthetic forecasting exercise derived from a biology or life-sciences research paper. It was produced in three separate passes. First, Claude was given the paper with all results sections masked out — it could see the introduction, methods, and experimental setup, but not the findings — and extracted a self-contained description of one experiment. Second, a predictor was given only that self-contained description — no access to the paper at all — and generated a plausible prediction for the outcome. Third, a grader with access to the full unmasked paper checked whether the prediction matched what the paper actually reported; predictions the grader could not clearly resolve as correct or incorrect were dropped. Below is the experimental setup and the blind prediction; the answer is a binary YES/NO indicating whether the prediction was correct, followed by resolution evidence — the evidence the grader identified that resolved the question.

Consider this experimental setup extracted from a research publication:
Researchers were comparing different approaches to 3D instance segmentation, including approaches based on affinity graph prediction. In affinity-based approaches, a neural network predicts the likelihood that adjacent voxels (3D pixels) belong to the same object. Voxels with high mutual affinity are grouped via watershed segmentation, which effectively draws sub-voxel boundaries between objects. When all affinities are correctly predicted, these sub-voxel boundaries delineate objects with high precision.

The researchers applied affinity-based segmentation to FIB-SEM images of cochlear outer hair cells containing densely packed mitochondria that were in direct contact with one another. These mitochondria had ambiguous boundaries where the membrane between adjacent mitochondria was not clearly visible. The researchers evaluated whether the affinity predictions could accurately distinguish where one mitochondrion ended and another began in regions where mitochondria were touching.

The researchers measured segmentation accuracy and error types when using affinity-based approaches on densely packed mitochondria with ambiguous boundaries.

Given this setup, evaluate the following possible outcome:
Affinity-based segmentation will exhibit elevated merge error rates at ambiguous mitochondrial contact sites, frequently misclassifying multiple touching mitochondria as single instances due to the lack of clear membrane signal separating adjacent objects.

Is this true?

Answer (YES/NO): YES